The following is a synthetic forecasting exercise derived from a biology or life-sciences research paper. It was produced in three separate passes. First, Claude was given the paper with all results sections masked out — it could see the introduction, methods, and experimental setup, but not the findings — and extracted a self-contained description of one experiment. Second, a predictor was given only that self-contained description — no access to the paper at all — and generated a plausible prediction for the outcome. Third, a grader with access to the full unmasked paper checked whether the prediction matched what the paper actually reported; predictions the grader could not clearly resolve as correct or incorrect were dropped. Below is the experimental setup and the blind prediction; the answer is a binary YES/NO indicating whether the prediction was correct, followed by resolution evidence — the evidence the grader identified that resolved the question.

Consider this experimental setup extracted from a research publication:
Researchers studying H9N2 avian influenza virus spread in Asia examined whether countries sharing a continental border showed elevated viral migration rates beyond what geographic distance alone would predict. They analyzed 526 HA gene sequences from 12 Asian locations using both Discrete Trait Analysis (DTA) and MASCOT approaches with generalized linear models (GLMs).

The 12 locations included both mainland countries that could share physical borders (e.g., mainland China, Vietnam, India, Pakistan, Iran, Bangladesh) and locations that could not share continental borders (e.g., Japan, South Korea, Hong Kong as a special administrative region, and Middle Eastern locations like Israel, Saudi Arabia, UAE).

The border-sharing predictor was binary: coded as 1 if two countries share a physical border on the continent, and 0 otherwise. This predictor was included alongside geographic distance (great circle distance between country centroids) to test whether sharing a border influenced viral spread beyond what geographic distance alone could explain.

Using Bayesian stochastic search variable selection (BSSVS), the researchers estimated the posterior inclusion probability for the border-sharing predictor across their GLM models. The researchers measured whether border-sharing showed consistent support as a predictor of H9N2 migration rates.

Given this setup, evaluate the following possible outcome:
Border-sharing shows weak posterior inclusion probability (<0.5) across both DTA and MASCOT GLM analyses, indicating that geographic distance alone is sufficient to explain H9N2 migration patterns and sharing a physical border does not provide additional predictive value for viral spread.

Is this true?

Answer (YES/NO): NO